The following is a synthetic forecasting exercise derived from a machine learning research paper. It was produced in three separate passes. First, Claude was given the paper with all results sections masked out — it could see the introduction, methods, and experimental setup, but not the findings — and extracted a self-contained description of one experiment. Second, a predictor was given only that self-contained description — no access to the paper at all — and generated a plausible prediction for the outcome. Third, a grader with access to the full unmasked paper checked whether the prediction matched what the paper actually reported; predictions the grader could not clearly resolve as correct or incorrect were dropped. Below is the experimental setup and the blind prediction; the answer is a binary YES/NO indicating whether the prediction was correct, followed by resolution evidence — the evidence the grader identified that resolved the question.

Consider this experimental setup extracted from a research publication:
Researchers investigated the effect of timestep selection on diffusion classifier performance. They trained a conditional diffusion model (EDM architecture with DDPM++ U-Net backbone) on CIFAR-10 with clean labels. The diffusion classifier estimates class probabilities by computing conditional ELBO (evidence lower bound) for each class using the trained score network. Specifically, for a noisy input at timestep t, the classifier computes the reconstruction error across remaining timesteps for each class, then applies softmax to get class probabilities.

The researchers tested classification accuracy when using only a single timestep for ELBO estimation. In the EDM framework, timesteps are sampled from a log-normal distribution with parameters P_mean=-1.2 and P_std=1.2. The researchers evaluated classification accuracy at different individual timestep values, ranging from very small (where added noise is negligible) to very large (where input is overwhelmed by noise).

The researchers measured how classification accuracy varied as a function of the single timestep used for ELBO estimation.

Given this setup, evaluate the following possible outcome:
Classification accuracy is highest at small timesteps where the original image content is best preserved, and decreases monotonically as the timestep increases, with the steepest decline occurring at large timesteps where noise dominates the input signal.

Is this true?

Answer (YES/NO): NO